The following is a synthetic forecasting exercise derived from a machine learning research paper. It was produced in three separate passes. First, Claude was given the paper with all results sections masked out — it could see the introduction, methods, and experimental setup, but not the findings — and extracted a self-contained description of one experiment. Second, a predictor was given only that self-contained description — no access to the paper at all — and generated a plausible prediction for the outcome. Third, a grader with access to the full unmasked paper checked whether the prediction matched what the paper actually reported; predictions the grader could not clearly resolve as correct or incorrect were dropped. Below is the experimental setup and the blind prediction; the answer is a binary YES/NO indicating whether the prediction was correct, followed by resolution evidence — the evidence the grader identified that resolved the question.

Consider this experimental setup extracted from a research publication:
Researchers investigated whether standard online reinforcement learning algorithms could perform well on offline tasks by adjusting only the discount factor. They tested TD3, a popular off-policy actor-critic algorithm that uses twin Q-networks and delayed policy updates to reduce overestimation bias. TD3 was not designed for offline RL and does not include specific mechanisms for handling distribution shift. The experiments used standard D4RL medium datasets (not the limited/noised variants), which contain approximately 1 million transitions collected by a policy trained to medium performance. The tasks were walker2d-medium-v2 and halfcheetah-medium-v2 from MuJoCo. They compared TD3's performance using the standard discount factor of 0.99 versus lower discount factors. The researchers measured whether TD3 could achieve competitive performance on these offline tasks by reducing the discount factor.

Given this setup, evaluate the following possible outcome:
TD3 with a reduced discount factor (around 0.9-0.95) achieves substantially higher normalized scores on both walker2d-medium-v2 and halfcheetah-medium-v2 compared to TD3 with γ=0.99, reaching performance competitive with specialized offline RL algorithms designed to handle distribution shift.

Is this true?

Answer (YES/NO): NO